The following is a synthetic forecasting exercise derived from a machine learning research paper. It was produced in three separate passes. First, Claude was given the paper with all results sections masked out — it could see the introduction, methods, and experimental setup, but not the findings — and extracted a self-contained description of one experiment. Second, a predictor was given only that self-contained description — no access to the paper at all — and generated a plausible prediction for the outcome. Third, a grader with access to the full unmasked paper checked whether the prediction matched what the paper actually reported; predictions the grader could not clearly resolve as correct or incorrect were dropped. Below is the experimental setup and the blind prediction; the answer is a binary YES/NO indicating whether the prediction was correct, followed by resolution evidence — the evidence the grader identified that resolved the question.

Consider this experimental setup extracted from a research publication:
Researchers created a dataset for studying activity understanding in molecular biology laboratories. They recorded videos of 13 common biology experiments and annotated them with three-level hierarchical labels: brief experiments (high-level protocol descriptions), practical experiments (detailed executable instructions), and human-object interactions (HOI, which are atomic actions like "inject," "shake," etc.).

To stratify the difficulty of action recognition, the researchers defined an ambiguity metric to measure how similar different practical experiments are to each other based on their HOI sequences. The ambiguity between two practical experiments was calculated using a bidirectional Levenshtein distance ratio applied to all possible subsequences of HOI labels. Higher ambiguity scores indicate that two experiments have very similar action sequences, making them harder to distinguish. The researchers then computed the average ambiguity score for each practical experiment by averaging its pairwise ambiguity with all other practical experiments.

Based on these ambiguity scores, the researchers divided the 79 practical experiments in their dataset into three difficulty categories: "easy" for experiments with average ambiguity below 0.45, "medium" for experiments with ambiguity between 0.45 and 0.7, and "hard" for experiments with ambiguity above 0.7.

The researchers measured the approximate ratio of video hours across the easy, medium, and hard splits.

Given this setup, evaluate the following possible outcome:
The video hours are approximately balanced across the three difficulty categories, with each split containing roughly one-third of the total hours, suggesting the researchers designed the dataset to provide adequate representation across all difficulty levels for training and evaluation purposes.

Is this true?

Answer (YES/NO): NO